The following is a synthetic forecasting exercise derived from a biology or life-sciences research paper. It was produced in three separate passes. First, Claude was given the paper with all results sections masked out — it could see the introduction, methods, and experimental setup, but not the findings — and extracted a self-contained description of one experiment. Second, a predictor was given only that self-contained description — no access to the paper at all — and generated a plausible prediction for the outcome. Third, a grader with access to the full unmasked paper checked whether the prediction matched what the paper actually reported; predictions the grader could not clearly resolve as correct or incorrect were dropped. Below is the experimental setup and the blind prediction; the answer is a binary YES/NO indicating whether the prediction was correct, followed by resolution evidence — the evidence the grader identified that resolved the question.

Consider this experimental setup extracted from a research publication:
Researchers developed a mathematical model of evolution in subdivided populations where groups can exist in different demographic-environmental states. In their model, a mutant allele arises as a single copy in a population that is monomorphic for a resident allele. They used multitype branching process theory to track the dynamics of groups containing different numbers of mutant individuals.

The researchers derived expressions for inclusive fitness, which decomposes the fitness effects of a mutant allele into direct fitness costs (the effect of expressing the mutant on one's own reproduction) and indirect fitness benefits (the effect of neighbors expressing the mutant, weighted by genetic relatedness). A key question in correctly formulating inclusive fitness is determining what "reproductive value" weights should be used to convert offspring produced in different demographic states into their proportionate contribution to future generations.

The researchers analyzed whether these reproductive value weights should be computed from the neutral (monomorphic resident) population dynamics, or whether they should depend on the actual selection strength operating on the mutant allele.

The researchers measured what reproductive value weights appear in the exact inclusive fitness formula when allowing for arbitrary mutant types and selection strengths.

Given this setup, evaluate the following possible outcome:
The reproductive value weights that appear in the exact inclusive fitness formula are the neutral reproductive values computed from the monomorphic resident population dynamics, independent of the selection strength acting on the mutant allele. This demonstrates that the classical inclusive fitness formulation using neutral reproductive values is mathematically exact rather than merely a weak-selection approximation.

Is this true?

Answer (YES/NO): YES